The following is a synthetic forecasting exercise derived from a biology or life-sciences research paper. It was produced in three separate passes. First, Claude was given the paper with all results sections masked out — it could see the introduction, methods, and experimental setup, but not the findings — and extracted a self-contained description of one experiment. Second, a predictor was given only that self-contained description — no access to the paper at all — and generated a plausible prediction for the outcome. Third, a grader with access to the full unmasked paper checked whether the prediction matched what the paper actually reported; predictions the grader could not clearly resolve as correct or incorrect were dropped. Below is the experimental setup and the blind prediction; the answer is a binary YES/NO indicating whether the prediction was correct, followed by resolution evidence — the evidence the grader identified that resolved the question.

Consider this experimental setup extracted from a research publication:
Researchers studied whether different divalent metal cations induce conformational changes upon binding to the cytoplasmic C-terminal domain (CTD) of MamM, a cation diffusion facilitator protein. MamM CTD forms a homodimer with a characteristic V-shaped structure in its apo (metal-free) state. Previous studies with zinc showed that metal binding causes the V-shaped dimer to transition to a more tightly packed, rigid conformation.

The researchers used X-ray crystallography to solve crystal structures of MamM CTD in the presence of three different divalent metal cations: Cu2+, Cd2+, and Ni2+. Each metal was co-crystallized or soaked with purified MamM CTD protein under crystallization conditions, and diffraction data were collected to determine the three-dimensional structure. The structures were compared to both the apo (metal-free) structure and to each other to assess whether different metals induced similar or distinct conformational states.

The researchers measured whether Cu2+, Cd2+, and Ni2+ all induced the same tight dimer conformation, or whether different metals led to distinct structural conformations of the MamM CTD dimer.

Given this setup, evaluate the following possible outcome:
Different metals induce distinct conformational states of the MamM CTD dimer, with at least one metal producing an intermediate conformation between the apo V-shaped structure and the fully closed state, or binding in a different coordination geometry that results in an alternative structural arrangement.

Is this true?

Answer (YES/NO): NO